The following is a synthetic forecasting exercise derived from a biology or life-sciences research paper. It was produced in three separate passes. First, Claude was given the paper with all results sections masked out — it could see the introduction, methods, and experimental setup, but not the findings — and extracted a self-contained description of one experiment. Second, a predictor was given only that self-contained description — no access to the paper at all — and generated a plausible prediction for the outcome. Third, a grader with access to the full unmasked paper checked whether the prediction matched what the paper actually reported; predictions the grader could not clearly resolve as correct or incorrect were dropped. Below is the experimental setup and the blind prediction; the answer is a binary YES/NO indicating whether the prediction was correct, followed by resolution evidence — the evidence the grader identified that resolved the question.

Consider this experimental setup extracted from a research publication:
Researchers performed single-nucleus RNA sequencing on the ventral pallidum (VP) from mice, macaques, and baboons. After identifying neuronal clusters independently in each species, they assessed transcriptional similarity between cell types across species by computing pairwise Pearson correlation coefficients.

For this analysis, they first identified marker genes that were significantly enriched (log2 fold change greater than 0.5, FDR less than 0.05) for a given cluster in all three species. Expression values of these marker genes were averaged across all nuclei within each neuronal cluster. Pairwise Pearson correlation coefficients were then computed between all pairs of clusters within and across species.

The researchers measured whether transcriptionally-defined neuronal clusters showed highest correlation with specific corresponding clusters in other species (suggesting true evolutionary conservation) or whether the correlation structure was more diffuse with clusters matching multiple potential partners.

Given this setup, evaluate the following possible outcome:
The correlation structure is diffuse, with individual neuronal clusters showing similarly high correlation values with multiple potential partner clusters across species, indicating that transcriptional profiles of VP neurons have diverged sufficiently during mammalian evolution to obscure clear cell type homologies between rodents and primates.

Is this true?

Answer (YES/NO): NO